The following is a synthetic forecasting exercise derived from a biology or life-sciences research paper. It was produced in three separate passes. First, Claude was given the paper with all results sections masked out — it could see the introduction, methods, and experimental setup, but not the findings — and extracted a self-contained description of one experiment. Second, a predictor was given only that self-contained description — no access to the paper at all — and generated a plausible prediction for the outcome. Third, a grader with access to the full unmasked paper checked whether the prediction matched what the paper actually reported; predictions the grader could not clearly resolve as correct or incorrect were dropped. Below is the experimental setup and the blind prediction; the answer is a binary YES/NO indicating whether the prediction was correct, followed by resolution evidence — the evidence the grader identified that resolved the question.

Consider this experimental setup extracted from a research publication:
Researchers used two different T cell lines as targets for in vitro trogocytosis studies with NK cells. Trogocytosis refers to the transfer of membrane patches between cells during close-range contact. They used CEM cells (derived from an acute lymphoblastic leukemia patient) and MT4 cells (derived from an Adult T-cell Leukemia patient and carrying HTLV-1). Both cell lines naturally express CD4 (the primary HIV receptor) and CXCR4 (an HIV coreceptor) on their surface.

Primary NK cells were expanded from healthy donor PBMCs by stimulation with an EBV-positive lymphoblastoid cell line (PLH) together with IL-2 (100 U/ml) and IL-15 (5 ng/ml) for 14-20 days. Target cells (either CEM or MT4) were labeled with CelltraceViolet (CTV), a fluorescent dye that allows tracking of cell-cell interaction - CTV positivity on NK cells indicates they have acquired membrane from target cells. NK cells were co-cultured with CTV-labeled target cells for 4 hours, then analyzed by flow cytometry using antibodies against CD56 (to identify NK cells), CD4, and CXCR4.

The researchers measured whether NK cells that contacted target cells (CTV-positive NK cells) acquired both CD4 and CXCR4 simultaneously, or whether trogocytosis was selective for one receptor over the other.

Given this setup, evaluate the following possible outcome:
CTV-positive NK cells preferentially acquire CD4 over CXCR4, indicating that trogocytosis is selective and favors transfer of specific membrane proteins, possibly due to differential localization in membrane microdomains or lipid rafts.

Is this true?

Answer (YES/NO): NO